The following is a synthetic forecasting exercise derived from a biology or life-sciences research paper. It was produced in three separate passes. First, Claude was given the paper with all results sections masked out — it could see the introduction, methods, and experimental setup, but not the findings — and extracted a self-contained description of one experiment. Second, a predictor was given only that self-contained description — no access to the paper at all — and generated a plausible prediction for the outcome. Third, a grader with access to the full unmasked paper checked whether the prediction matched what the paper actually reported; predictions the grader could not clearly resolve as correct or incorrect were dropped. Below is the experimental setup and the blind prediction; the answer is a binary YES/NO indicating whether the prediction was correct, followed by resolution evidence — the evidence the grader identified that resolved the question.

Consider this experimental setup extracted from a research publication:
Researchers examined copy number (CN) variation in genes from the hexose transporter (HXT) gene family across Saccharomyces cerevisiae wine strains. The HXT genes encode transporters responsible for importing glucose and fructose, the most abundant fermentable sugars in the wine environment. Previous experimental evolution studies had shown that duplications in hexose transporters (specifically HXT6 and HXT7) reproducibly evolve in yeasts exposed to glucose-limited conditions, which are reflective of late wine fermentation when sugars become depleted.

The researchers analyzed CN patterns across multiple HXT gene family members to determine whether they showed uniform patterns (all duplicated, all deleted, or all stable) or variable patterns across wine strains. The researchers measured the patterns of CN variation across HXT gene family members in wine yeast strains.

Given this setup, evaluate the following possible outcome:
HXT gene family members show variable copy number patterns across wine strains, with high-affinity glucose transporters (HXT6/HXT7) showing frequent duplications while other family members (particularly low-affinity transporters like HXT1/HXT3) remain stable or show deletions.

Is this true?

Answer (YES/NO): NO